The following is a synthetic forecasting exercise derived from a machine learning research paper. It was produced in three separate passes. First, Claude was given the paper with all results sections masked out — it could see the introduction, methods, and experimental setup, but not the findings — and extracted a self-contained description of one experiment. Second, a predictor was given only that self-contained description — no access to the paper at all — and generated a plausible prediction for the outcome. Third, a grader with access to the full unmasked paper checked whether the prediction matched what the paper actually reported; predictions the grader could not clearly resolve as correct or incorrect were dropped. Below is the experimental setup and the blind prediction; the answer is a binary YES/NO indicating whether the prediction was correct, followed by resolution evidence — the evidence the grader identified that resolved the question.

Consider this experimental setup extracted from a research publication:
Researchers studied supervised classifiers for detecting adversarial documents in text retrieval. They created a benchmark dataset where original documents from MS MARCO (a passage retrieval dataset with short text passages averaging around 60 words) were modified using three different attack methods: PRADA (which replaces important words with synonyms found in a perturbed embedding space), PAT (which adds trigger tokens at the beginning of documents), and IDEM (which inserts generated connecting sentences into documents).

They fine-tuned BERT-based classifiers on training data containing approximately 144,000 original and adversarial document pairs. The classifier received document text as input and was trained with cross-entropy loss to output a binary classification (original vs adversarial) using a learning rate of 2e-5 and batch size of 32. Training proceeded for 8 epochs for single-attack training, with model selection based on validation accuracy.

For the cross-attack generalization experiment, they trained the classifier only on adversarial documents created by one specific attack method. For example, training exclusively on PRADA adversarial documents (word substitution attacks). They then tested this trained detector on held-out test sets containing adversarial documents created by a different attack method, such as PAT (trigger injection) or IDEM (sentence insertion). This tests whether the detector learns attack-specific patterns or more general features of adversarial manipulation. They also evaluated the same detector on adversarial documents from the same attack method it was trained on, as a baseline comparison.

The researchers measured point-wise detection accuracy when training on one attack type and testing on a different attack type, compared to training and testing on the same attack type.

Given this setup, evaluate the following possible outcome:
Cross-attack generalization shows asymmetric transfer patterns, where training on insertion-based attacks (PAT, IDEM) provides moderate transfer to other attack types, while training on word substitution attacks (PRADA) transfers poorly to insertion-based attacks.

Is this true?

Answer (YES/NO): NO